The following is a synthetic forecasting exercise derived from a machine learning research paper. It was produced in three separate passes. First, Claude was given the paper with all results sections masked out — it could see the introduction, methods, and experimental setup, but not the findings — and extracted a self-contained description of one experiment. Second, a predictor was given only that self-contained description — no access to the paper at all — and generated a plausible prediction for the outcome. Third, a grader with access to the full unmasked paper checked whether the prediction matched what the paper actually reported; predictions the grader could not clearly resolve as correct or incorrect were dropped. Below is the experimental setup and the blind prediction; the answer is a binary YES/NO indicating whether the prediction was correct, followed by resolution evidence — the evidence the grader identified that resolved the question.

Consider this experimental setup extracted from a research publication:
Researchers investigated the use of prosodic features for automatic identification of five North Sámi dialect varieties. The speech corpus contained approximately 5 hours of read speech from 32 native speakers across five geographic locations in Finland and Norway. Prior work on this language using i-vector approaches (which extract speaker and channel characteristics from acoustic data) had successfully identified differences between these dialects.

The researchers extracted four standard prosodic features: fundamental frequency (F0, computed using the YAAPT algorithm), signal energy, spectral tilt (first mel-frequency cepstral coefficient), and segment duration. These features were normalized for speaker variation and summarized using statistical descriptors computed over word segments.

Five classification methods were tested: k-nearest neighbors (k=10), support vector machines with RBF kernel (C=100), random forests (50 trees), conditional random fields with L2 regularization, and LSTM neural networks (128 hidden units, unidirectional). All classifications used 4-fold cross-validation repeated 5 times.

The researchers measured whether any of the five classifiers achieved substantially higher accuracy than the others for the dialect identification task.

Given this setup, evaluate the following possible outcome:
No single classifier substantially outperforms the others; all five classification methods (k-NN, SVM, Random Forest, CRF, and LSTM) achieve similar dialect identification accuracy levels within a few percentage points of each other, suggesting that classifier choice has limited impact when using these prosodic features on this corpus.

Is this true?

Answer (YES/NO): NO